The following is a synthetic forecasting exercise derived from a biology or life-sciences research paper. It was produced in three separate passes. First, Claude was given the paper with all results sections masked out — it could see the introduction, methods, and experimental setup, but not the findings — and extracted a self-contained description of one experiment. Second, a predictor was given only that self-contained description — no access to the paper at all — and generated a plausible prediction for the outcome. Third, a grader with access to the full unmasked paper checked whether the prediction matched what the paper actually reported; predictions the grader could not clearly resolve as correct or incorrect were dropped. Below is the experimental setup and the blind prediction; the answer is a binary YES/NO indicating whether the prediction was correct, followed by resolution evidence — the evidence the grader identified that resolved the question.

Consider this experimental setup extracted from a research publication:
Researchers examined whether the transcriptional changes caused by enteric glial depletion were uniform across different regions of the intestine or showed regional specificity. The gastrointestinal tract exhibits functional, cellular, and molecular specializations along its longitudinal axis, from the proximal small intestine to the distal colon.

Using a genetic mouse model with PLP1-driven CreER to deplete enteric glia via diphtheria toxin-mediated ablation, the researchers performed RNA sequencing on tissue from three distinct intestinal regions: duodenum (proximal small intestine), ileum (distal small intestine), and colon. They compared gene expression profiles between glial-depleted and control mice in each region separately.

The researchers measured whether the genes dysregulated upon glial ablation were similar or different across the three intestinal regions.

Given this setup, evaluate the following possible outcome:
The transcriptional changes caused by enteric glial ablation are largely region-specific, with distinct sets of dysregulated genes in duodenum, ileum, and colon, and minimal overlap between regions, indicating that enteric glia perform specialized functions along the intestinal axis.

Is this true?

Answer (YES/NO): YES